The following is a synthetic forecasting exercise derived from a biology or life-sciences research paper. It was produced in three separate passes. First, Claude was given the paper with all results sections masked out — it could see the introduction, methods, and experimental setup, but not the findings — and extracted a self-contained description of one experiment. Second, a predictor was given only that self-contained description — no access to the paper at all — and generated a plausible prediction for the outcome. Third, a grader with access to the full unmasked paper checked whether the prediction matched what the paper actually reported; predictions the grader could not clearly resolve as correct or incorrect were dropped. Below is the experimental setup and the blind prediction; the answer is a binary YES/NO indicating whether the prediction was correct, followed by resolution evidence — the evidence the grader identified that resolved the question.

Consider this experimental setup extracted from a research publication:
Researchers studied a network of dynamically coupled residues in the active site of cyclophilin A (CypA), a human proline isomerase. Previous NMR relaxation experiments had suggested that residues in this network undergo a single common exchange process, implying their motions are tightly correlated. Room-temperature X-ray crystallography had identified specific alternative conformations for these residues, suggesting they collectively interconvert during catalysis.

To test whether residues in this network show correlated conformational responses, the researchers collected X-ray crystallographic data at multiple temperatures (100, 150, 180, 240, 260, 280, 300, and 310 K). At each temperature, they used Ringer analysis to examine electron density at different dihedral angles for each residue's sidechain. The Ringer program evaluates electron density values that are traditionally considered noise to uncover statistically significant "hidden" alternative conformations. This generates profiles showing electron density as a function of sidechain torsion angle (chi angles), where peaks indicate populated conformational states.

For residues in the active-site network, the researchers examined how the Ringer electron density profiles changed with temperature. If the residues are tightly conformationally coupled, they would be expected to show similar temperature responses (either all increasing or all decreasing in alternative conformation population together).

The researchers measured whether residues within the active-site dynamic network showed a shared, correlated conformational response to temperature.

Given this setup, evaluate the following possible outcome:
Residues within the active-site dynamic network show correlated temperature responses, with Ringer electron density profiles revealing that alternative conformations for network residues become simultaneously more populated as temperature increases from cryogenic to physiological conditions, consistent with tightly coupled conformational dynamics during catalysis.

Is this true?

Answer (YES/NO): NO